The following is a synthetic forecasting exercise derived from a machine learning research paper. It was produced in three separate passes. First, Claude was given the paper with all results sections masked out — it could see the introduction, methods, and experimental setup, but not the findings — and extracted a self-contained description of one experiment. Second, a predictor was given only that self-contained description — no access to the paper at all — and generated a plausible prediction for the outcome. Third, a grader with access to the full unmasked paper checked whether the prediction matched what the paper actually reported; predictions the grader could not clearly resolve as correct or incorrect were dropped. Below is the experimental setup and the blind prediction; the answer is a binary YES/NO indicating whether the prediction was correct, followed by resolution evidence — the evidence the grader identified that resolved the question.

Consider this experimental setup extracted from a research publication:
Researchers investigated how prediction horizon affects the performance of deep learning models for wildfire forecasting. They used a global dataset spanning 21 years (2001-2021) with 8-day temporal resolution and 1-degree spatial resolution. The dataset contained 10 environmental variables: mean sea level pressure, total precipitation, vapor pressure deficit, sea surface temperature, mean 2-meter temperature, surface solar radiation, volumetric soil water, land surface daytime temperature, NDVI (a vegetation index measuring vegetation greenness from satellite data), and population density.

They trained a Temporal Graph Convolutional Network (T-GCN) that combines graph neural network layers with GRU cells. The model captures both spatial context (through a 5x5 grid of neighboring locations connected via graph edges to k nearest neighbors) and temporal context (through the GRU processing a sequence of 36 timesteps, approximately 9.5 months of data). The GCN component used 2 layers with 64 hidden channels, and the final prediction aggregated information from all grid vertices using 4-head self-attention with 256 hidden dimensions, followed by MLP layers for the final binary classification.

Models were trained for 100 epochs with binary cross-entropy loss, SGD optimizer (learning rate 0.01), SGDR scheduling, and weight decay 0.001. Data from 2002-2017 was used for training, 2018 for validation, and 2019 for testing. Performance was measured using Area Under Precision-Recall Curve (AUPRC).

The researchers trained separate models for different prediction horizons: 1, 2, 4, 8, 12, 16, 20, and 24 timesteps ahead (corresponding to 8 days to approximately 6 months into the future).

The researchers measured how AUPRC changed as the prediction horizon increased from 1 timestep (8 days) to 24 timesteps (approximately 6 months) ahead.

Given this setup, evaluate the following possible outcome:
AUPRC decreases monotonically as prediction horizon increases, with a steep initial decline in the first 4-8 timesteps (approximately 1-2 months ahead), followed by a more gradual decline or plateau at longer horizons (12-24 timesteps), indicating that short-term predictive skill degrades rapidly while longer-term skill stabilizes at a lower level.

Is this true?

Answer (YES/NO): NO